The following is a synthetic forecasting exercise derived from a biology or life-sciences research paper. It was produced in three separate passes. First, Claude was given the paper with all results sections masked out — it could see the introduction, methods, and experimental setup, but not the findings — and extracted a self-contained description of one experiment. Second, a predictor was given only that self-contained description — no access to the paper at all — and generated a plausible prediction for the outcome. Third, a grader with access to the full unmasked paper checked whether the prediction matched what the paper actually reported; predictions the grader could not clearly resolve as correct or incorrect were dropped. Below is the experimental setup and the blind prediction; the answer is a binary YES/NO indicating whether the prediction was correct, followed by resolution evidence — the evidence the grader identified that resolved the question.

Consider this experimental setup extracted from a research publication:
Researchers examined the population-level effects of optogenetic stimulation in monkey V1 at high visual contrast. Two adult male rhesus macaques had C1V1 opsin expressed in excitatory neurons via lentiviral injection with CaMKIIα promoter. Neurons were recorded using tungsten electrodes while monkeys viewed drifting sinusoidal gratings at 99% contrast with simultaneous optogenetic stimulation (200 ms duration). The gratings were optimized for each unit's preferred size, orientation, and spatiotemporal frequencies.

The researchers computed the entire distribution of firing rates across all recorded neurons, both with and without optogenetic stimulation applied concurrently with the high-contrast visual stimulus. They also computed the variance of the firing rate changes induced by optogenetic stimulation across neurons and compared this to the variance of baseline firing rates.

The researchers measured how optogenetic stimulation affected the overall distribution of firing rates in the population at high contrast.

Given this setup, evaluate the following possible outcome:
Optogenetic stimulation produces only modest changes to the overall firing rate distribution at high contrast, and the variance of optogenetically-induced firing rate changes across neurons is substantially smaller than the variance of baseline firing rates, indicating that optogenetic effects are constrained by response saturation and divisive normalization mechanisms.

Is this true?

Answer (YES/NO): NO